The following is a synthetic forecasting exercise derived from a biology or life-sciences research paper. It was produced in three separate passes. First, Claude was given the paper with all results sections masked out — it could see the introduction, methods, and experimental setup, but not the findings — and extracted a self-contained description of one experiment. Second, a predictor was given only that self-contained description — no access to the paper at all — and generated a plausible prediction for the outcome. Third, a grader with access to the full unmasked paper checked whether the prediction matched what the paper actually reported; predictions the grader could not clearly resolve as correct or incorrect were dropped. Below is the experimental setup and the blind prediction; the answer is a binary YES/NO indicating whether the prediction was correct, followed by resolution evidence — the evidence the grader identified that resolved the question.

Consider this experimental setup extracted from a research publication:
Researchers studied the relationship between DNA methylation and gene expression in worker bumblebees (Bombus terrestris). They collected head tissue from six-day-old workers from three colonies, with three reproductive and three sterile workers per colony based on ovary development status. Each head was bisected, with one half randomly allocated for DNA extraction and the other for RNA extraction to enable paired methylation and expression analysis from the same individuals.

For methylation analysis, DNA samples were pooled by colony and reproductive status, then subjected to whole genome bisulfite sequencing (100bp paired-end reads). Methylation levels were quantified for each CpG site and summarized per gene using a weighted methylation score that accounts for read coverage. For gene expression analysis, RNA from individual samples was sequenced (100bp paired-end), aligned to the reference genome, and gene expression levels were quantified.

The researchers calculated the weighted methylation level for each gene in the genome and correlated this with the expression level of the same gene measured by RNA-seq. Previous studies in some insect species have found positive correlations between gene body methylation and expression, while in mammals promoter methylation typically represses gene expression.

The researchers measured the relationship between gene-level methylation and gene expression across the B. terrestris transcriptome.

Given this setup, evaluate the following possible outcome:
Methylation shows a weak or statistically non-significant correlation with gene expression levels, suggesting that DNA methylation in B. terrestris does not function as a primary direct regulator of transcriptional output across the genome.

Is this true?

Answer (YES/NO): NO